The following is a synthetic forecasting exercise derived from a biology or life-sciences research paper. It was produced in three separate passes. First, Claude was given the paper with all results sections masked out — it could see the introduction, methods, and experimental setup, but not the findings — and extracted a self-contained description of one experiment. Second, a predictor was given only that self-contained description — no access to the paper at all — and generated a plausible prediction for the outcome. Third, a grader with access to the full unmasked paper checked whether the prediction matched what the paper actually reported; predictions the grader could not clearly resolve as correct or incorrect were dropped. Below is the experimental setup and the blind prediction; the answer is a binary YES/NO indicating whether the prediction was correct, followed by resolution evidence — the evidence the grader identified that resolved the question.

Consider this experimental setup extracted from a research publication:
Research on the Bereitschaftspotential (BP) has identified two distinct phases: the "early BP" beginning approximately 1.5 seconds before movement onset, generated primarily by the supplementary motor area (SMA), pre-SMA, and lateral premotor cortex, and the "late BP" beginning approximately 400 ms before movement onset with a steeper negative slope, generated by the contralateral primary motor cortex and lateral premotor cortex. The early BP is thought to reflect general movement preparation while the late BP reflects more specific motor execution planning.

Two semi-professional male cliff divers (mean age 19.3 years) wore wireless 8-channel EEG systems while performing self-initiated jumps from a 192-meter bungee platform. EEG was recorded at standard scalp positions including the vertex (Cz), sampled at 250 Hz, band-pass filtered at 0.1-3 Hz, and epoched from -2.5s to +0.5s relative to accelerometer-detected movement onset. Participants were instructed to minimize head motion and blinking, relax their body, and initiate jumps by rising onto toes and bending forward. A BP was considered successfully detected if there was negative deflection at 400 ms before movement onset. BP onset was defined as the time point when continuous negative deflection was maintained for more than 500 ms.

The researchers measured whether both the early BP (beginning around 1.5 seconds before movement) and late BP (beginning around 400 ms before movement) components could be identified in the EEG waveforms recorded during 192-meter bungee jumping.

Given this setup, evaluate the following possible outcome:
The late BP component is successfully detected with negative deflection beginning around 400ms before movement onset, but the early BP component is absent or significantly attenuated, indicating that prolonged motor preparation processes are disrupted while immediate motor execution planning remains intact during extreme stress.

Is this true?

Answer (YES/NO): NO